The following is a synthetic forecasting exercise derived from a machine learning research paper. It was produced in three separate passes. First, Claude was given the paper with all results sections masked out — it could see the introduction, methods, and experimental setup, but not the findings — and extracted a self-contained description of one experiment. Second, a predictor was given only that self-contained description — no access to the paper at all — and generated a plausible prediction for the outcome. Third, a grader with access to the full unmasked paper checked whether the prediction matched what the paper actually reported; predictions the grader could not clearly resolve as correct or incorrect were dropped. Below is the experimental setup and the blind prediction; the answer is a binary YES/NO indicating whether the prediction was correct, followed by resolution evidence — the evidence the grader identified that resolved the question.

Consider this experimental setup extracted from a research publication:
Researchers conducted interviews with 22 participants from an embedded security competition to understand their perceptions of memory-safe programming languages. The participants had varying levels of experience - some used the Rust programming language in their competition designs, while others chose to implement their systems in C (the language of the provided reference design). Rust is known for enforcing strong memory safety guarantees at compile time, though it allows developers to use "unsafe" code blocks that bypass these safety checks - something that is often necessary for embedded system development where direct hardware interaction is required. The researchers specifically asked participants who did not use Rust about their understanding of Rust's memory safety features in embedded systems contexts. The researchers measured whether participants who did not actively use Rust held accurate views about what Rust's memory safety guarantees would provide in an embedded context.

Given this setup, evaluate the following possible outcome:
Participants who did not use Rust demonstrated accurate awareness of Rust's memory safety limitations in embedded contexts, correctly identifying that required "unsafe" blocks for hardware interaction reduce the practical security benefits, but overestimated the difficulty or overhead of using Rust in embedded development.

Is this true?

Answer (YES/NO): NO